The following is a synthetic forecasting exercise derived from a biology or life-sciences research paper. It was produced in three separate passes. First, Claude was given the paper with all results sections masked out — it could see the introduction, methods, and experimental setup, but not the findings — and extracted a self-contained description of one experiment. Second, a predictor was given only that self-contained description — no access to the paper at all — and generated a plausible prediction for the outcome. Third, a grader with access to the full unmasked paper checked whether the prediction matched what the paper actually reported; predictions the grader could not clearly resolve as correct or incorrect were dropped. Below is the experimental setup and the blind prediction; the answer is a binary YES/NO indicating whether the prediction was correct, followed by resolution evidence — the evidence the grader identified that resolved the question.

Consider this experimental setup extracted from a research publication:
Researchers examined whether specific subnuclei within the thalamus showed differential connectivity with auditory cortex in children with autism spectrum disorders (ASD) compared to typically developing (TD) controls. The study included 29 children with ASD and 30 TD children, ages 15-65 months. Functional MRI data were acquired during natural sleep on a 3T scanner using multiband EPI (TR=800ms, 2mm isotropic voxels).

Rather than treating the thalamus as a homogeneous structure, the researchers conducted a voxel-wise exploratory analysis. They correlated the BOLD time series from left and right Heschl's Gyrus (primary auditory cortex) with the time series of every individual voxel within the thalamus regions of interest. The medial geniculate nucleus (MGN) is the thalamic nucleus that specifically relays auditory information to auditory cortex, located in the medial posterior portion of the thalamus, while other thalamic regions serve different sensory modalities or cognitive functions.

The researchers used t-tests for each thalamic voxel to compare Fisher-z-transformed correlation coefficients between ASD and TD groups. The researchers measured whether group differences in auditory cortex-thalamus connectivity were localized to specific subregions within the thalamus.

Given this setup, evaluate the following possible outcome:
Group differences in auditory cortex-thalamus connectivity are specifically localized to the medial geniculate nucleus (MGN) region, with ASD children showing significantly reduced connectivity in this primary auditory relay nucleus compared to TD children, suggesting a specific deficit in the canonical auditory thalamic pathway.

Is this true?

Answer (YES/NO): NO